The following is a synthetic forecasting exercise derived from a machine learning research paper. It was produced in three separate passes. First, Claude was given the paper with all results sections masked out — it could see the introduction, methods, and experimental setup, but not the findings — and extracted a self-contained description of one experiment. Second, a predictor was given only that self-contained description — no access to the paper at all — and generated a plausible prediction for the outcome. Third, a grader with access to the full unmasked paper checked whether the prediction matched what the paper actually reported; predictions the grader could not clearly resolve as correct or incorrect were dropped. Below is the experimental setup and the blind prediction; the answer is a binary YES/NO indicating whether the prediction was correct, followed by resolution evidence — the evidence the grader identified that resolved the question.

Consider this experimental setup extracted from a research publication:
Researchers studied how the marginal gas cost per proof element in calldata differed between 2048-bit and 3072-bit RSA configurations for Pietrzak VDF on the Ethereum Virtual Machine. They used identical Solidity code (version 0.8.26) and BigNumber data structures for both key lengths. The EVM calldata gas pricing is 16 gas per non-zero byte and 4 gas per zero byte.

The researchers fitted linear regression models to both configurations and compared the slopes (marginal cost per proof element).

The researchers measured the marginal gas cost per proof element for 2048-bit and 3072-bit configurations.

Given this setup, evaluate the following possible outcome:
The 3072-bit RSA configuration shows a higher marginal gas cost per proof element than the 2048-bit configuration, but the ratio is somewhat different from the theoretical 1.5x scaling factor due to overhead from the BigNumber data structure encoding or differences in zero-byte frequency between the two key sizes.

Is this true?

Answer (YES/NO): YES